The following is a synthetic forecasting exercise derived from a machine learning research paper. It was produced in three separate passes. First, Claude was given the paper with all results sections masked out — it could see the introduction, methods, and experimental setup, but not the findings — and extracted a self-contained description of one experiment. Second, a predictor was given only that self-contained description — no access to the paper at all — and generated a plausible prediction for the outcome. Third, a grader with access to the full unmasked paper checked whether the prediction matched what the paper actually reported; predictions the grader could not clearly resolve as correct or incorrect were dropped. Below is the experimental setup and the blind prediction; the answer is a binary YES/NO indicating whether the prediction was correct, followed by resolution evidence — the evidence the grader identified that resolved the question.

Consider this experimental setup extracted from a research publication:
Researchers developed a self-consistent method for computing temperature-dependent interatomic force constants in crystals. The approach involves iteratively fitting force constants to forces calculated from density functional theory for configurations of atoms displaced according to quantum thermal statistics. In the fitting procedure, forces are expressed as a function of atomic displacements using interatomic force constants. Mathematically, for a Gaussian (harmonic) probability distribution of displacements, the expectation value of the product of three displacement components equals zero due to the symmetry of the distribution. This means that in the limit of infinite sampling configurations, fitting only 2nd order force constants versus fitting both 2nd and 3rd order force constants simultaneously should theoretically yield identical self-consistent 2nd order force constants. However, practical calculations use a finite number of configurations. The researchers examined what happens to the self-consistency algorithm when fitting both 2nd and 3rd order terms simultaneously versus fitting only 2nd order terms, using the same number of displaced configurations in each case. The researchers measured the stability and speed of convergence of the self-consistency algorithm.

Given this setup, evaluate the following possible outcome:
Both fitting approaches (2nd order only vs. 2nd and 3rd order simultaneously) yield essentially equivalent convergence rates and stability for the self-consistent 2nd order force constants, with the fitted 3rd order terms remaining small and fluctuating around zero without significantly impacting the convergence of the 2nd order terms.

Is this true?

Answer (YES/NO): NO